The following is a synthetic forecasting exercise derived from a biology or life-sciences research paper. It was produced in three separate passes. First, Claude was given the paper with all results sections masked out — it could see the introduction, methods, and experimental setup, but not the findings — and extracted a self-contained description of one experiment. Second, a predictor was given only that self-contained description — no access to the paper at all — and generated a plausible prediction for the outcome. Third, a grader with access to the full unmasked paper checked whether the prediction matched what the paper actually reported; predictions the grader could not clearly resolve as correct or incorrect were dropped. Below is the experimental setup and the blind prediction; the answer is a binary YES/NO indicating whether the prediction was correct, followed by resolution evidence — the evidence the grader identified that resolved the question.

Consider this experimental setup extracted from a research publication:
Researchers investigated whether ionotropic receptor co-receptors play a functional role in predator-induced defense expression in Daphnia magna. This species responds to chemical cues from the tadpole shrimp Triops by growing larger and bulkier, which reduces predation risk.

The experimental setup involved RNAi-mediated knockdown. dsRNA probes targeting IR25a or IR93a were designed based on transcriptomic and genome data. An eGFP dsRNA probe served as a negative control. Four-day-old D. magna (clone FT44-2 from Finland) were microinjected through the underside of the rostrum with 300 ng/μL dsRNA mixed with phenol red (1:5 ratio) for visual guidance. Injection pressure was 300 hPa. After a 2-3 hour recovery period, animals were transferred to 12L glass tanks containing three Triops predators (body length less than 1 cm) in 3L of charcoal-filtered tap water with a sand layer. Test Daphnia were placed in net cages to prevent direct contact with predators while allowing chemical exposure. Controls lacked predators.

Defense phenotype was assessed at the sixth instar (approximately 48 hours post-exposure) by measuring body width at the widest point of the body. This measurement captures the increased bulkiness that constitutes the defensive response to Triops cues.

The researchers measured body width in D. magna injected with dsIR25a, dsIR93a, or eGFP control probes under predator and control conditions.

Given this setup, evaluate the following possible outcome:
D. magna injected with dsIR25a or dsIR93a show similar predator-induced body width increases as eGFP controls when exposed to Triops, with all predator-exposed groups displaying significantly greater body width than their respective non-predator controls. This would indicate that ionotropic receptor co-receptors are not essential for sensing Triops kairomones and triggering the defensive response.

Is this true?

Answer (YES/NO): NO